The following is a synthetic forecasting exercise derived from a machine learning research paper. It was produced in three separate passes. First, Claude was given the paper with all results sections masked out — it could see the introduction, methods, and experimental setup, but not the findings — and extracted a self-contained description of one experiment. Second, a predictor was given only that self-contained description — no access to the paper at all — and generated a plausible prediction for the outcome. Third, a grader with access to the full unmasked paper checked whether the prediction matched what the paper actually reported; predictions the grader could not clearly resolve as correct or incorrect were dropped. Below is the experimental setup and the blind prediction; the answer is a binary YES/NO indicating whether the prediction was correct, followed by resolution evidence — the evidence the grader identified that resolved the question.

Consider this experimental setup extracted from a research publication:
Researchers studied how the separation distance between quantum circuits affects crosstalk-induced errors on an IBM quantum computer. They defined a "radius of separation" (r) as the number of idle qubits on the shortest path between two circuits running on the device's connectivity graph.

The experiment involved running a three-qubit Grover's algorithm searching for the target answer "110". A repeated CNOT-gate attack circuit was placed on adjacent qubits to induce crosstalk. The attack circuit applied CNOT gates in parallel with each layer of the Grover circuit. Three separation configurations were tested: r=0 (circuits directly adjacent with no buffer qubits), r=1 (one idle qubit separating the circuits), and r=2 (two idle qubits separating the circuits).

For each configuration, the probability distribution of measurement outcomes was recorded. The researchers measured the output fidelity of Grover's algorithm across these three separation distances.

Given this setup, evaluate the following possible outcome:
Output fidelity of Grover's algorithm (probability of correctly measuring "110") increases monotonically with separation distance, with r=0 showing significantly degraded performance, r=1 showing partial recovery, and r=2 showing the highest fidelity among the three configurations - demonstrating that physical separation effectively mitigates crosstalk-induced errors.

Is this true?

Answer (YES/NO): YES